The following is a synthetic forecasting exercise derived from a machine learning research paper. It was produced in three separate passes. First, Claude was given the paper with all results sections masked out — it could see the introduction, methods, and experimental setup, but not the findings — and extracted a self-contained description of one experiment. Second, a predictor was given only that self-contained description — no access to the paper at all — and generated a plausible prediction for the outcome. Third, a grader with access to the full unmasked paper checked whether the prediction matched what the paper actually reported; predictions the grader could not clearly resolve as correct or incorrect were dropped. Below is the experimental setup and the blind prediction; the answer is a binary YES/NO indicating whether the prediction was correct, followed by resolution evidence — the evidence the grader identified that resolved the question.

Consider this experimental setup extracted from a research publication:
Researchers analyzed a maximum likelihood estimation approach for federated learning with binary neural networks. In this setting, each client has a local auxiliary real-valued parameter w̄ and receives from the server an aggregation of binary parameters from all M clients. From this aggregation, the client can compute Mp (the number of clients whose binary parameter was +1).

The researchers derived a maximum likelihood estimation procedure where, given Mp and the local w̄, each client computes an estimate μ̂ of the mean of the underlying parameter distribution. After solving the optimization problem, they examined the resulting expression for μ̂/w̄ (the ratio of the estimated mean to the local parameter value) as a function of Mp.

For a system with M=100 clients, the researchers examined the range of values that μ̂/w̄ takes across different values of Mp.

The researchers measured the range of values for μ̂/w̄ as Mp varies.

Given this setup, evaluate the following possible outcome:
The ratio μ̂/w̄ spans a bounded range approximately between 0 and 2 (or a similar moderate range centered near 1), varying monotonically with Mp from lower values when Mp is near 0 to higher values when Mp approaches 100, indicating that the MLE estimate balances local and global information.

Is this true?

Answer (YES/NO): NO